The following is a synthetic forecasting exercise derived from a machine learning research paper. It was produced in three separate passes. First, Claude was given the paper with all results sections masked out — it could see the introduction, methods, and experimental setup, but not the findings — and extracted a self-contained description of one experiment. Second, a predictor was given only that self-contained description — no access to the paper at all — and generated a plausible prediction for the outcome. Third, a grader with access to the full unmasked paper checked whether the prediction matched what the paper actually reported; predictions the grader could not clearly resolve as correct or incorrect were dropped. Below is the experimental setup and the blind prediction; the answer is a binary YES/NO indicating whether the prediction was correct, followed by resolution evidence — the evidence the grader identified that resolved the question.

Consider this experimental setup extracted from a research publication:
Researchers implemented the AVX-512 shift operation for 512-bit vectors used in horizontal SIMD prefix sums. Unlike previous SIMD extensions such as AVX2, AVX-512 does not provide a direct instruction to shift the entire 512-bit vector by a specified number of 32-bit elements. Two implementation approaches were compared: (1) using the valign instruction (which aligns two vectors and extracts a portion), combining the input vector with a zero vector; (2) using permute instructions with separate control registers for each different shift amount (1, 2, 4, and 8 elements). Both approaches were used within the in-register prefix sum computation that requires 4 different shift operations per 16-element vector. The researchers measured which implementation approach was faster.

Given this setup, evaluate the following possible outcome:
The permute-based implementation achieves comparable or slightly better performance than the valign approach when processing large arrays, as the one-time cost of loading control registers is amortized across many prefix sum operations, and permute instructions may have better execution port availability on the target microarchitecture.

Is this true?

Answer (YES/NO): NO